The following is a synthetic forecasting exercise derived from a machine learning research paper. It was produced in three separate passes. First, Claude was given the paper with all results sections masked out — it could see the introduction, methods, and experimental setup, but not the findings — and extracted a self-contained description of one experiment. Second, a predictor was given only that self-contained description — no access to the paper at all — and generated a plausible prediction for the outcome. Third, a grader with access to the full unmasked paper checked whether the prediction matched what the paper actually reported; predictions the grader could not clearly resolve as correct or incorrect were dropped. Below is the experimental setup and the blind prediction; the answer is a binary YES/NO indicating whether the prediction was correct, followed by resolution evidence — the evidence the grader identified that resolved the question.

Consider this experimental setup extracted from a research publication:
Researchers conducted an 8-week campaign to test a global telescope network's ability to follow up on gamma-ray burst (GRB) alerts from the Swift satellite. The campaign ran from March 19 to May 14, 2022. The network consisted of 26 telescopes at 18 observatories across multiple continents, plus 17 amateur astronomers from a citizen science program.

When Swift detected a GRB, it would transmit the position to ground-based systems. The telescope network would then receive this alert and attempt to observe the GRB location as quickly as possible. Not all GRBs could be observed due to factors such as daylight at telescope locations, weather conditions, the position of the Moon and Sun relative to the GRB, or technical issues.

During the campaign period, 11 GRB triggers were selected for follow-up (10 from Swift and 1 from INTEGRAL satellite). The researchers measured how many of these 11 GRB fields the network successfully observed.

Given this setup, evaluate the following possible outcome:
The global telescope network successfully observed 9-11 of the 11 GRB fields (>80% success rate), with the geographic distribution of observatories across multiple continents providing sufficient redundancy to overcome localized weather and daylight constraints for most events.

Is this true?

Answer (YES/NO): YES